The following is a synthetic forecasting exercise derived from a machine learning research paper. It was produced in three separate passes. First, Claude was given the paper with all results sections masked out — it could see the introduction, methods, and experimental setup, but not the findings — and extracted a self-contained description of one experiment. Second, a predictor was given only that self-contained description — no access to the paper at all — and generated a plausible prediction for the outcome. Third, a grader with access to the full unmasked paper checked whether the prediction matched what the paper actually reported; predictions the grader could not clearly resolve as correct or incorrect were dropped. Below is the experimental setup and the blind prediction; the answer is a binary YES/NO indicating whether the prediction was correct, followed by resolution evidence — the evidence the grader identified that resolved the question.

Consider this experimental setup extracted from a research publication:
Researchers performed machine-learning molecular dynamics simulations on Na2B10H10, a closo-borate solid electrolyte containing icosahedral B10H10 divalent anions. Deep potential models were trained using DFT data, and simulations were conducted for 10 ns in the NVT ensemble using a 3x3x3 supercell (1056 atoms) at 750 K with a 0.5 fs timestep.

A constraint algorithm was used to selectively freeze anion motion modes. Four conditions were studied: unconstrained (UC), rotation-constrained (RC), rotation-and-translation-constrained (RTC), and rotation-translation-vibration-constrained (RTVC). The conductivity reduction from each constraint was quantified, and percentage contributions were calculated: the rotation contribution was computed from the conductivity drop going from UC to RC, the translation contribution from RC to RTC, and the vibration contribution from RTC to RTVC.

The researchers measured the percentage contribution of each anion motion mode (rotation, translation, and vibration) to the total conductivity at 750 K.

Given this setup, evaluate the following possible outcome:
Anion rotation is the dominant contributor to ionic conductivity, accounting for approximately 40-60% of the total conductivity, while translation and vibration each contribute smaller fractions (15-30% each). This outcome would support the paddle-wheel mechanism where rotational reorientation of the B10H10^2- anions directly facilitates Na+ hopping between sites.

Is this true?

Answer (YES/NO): NO